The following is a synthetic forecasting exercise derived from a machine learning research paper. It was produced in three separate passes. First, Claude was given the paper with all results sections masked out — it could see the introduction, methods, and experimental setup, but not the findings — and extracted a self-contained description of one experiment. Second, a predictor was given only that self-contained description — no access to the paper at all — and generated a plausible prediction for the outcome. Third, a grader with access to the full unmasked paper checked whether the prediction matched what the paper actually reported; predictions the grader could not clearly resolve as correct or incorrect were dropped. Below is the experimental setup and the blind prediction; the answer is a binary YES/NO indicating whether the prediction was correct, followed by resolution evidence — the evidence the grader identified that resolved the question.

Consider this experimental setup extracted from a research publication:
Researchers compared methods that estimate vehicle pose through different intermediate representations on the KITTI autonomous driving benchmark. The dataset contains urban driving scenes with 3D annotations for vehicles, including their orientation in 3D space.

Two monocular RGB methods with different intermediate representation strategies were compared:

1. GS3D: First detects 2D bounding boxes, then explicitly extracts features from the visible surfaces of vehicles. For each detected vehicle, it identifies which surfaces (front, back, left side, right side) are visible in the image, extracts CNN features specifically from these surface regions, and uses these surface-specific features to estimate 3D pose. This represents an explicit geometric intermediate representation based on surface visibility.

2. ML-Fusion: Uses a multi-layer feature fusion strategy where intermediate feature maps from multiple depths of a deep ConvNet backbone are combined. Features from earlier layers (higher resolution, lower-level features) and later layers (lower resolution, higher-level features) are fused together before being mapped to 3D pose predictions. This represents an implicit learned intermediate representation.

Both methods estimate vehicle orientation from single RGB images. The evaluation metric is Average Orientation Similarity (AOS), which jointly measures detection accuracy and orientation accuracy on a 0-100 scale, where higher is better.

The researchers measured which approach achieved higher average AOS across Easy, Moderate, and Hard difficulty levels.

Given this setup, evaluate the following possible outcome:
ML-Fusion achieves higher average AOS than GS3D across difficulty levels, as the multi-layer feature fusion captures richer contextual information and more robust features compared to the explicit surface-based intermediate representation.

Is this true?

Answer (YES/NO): YES